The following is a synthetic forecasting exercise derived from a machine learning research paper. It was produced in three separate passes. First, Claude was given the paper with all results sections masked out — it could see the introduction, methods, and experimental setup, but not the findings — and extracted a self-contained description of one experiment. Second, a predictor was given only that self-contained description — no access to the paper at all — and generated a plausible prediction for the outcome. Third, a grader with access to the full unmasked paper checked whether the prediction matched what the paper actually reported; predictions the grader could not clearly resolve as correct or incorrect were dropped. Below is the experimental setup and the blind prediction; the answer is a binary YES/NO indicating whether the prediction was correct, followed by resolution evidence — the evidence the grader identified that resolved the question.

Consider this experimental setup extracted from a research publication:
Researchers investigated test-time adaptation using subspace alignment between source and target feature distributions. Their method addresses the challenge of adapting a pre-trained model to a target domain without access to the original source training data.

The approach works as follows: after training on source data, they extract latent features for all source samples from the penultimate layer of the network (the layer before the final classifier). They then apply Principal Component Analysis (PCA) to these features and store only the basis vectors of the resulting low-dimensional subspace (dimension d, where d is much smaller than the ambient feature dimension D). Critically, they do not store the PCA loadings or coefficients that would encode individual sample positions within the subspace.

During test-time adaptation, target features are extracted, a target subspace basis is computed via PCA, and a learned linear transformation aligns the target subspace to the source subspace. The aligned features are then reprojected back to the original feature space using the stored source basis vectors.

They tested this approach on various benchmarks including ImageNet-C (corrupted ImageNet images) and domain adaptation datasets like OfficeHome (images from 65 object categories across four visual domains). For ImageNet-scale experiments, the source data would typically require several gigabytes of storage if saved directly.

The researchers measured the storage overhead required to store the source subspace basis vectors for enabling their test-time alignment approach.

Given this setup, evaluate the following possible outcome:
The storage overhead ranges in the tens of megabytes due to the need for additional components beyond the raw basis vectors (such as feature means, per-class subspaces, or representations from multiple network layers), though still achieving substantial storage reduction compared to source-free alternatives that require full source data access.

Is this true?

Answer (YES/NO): NO